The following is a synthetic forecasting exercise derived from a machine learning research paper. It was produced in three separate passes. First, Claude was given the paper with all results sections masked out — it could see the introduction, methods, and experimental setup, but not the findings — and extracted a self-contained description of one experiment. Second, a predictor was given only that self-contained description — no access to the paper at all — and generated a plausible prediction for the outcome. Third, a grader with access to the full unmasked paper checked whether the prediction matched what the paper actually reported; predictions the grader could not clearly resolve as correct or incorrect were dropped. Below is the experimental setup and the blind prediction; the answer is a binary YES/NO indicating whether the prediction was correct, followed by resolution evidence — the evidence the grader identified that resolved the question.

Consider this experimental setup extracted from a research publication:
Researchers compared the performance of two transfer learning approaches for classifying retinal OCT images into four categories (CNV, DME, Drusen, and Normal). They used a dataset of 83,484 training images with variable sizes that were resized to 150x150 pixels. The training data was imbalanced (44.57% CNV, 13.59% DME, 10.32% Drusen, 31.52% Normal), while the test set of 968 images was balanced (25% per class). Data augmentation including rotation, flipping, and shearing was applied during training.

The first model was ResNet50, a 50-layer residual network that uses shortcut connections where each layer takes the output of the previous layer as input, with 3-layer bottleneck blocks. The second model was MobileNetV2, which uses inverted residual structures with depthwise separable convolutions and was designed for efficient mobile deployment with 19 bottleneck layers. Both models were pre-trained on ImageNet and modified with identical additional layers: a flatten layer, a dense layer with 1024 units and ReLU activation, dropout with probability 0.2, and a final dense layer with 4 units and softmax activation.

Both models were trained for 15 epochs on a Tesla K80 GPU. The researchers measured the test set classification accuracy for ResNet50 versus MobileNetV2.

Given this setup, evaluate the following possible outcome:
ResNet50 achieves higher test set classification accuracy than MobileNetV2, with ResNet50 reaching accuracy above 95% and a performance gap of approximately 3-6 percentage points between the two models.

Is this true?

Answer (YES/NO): NO